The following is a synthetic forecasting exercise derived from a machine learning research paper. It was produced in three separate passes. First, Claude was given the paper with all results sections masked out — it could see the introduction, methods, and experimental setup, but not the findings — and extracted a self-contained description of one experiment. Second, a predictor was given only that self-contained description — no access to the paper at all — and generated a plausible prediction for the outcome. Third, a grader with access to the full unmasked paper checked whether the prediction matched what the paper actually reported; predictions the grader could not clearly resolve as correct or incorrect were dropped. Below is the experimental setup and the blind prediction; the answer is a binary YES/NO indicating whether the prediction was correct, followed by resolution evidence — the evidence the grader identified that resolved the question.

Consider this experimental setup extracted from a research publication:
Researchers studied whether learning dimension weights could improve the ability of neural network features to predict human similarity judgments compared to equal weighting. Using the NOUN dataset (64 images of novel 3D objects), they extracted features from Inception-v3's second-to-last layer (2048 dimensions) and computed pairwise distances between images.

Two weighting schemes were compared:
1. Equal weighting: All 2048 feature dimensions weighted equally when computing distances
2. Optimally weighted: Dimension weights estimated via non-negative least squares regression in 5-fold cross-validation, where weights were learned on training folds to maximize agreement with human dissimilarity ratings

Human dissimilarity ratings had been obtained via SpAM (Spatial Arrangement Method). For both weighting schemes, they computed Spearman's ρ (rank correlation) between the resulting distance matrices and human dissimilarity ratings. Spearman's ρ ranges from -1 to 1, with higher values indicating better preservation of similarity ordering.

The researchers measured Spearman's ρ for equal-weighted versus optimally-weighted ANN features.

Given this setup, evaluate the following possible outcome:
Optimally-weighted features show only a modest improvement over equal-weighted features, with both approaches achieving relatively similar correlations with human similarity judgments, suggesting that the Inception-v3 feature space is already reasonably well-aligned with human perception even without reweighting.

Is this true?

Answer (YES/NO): NO